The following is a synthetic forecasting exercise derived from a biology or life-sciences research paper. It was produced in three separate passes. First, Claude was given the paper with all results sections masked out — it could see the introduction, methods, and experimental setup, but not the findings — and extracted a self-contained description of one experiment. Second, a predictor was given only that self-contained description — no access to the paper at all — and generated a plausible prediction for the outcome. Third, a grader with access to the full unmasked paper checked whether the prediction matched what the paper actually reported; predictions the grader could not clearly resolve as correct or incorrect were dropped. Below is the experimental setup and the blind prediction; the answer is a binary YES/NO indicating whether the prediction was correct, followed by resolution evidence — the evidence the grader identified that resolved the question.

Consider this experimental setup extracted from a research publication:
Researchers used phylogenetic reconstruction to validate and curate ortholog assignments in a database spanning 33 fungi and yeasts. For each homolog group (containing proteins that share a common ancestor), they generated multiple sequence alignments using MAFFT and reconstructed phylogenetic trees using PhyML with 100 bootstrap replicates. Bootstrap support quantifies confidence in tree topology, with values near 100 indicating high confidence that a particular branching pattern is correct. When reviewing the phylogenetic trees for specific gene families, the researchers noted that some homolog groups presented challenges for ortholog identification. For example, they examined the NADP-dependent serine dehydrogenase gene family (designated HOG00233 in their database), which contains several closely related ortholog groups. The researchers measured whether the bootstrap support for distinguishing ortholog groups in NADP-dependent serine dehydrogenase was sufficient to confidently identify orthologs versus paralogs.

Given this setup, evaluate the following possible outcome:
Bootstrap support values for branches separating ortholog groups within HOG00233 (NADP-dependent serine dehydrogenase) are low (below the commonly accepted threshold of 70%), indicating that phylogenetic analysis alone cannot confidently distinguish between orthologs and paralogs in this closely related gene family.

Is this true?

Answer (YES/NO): YES